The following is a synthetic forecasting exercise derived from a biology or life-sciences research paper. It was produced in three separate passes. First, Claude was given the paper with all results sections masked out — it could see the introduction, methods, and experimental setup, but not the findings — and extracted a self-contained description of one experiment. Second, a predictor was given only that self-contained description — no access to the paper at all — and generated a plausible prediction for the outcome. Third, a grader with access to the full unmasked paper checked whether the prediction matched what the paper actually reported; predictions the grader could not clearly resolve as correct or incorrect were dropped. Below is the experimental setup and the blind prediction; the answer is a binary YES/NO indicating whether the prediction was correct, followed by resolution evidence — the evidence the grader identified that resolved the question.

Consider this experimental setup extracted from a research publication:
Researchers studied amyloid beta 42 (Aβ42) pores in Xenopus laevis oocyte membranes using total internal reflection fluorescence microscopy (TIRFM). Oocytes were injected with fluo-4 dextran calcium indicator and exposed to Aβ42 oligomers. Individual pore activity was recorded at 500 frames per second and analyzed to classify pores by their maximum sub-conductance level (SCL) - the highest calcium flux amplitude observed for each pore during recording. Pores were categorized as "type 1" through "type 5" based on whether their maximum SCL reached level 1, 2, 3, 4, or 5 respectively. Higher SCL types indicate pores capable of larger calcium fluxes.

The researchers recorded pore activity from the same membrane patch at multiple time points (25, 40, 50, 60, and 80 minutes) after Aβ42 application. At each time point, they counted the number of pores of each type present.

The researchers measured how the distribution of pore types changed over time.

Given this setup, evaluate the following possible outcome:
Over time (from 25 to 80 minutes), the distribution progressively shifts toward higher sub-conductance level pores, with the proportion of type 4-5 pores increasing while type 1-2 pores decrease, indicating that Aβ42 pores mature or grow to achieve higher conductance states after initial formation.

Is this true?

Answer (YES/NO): NO